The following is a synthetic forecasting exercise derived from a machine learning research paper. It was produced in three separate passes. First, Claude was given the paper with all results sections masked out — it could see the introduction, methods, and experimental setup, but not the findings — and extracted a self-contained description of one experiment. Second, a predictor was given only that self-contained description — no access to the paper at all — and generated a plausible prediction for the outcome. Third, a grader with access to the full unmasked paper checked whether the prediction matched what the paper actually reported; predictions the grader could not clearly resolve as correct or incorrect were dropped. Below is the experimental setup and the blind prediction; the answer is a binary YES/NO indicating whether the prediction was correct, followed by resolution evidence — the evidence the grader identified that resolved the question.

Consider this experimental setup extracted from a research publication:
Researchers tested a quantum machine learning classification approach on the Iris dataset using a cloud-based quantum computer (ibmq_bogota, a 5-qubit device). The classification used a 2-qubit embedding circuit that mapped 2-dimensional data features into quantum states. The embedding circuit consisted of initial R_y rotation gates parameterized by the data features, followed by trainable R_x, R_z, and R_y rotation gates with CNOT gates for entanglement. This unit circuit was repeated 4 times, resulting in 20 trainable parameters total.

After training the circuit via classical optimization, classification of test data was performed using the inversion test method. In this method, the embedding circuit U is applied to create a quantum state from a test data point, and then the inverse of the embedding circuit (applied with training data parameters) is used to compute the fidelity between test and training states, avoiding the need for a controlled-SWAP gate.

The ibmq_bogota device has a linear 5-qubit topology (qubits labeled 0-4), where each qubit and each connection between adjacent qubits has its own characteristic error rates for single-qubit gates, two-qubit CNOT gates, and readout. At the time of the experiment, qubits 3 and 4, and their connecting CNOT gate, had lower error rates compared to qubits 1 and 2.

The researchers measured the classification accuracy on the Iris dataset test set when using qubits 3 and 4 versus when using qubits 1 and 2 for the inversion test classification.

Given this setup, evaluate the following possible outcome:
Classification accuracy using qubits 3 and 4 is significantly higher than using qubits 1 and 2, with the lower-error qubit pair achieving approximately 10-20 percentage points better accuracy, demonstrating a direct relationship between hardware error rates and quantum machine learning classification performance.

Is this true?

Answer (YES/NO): NO